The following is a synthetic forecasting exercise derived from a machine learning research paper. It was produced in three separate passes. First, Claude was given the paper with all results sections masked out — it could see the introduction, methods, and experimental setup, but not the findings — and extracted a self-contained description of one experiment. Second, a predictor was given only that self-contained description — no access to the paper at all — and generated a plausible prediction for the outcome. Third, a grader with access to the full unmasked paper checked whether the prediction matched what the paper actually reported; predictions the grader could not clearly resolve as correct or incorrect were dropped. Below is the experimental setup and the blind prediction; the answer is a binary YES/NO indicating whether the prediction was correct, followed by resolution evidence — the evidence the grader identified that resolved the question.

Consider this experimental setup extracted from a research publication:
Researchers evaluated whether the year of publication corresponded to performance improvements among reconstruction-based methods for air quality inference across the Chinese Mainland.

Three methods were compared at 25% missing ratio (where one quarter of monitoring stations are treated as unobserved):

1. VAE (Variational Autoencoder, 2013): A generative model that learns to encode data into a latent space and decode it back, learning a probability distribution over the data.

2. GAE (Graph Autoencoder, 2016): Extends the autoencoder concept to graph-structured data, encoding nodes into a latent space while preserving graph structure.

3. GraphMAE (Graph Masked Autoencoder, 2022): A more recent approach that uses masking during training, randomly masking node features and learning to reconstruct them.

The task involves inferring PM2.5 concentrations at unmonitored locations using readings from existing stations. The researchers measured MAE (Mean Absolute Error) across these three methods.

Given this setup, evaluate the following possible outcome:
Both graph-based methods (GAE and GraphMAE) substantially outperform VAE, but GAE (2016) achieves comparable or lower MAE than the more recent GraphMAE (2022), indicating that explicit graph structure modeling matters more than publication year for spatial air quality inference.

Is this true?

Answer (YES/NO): NO